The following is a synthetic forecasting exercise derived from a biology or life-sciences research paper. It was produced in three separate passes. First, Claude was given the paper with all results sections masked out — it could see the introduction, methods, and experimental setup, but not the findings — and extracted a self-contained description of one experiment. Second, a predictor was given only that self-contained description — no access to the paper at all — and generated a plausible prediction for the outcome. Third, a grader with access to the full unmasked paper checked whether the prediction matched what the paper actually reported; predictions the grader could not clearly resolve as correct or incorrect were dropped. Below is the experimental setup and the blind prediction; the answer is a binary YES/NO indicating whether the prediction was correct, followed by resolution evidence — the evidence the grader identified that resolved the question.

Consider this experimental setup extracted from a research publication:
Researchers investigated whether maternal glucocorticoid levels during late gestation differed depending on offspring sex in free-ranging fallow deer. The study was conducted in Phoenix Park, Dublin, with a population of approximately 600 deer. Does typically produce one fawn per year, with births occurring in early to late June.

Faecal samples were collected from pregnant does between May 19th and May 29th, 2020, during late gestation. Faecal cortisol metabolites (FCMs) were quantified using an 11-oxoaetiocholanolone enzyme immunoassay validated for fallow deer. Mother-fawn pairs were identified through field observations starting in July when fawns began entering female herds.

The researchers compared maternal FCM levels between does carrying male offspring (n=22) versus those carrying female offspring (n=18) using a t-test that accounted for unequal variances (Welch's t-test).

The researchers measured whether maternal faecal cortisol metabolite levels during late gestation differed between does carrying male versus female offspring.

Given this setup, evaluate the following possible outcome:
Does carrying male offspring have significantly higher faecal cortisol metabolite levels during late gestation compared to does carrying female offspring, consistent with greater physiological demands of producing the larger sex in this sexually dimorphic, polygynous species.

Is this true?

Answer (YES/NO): NO